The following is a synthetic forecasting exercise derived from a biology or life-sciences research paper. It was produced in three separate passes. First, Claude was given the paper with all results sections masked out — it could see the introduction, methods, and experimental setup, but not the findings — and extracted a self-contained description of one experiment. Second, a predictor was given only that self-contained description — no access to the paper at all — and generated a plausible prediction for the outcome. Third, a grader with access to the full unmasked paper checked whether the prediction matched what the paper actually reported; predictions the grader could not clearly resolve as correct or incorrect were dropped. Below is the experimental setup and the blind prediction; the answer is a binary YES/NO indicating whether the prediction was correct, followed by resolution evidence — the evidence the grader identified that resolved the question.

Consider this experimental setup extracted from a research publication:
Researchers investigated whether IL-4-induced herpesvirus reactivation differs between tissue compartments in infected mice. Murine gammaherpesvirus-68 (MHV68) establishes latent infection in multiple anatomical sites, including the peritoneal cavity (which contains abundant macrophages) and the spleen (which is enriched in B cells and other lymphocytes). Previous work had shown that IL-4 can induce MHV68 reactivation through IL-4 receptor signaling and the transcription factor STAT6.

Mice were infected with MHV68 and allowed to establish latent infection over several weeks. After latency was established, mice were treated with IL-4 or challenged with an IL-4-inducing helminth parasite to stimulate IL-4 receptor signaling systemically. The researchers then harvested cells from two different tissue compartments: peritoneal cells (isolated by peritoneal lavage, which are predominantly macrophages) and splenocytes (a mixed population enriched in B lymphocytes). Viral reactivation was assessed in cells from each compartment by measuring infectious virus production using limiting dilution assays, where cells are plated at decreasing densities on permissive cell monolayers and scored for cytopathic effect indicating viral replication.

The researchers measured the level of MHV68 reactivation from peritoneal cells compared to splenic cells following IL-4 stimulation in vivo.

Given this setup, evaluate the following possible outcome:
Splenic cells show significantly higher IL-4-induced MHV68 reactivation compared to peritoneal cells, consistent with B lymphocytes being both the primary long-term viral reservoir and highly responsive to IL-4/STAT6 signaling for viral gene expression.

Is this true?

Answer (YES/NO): NO